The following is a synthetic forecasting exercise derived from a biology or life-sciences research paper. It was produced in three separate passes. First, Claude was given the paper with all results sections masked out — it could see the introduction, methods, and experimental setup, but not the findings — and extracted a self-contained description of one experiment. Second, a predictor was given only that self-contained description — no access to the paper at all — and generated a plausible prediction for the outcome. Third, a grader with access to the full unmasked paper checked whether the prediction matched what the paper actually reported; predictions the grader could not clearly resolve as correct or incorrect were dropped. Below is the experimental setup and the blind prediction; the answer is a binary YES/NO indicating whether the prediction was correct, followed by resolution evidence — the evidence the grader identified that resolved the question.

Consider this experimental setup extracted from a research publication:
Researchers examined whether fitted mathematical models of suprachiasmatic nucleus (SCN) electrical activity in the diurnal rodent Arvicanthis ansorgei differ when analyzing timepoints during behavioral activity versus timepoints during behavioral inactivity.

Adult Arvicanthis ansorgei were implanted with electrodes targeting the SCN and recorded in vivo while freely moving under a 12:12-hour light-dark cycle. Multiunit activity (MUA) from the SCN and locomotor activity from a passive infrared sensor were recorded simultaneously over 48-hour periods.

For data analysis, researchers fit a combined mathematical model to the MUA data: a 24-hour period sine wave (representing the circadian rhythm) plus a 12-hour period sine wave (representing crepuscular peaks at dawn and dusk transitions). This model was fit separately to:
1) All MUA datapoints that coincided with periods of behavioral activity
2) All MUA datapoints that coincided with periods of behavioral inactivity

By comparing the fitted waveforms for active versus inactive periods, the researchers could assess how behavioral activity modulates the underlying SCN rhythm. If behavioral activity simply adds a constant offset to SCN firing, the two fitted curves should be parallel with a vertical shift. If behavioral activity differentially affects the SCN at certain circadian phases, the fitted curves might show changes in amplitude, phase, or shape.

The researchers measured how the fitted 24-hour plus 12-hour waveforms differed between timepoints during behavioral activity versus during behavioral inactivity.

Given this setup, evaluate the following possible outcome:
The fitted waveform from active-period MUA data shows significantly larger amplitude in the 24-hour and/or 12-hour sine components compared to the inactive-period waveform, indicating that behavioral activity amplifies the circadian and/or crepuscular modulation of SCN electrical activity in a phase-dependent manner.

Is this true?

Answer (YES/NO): NO